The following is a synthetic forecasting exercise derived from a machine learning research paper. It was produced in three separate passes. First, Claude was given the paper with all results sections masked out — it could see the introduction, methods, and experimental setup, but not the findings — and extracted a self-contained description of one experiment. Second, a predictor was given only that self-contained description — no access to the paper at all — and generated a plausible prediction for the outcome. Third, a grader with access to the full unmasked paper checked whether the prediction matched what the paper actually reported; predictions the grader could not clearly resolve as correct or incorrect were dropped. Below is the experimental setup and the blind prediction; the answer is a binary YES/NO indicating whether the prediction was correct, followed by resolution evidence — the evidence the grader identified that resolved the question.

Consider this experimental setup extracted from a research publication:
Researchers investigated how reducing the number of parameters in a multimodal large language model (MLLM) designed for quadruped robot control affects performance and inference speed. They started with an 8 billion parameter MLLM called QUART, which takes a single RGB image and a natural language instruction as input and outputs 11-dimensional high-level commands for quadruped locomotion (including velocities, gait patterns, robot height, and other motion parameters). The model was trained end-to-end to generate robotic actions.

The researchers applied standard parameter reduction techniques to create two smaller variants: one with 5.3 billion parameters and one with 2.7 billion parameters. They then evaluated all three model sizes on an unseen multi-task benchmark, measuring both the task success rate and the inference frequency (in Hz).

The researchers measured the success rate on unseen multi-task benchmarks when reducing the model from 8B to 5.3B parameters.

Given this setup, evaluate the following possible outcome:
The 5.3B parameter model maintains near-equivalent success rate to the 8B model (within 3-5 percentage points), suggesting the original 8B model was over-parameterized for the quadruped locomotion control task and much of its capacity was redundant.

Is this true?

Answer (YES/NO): NO